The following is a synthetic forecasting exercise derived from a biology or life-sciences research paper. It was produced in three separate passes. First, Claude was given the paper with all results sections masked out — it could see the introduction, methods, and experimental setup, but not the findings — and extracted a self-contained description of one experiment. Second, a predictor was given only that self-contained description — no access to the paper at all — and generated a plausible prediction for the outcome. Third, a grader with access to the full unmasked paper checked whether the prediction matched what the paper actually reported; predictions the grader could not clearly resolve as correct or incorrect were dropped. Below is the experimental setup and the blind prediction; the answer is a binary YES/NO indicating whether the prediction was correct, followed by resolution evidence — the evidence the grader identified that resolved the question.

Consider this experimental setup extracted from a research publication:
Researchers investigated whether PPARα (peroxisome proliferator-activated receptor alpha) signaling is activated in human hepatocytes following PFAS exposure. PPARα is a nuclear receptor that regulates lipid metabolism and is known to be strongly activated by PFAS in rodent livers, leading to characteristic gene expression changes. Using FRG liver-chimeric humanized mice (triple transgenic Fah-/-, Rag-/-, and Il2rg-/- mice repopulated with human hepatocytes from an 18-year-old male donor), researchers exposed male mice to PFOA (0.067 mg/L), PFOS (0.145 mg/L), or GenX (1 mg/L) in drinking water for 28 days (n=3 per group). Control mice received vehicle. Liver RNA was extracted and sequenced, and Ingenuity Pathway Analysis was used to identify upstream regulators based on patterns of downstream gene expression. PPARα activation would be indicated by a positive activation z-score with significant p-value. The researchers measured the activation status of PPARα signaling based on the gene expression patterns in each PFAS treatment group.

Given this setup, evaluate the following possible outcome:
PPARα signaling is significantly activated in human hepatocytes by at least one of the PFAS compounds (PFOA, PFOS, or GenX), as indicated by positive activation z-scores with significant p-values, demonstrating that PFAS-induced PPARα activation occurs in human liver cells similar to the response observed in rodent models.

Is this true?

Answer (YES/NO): NO